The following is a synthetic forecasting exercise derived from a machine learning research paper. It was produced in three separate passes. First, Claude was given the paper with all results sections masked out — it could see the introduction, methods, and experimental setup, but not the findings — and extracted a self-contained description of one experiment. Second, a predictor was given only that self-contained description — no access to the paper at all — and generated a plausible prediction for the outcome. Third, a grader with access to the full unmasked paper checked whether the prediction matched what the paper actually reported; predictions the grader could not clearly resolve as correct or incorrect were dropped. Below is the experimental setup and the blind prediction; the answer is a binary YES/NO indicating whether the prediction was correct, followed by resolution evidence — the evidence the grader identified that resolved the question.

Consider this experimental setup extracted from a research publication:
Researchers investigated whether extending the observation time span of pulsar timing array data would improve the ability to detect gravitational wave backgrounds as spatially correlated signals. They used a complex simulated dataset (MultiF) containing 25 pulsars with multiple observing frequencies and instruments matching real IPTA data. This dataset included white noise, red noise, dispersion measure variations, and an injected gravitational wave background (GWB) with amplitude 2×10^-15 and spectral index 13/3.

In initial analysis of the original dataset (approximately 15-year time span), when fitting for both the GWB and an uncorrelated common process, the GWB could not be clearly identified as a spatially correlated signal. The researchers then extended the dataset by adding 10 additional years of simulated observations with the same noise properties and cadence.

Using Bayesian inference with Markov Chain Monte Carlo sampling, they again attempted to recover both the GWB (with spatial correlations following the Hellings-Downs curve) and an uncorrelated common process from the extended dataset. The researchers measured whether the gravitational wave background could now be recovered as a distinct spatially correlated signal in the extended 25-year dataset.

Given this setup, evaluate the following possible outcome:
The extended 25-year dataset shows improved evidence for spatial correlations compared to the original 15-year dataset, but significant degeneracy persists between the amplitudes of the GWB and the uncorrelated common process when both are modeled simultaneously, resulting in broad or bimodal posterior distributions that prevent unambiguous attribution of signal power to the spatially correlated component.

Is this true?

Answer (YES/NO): NO